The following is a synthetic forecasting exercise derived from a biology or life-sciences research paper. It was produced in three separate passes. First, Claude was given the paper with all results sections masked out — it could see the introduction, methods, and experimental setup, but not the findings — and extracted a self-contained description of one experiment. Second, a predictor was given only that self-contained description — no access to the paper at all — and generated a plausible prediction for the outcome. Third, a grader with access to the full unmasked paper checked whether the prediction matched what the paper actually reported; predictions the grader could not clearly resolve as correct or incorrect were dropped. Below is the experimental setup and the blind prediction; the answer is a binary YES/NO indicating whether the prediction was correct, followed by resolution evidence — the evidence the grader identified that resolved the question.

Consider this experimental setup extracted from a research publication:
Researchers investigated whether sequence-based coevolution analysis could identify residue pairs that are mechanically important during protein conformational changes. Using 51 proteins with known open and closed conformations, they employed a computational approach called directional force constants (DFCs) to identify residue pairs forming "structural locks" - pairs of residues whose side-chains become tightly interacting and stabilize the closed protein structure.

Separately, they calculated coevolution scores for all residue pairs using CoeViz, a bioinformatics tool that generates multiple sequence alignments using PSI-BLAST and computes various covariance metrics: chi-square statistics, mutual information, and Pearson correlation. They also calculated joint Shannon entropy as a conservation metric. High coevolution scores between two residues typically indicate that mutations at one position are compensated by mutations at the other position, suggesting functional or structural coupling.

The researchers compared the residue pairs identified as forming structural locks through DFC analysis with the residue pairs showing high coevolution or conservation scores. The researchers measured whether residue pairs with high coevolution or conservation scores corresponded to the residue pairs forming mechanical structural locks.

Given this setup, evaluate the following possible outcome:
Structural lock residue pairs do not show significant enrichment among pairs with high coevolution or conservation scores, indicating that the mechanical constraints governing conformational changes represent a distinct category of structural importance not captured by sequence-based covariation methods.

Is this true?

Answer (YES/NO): YES